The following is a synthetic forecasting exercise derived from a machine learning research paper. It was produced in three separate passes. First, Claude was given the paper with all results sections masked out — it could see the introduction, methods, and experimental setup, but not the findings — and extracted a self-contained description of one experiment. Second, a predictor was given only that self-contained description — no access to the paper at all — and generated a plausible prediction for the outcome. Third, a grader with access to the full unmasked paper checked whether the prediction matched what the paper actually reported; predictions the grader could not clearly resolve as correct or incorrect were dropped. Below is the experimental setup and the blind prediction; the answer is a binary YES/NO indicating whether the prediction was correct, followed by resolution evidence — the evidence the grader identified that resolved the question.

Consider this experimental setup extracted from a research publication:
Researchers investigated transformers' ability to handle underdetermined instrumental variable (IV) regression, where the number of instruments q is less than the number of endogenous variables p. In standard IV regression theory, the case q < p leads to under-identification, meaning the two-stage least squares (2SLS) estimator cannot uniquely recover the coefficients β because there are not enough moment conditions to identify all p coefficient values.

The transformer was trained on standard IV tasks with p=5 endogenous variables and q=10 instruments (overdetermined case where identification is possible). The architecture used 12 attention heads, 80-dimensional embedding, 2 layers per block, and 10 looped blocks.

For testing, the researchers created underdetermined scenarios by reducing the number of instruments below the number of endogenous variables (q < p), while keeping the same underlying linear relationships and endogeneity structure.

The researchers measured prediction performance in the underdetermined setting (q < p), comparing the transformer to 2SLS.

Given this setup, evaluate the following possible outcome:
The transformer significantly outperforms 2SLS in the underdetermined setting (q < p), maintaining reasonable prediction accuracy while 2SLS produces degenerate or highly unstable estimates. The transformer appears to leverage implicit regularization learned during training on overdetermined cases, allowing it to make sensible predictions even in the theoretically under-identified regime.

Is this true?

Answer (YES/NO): YES